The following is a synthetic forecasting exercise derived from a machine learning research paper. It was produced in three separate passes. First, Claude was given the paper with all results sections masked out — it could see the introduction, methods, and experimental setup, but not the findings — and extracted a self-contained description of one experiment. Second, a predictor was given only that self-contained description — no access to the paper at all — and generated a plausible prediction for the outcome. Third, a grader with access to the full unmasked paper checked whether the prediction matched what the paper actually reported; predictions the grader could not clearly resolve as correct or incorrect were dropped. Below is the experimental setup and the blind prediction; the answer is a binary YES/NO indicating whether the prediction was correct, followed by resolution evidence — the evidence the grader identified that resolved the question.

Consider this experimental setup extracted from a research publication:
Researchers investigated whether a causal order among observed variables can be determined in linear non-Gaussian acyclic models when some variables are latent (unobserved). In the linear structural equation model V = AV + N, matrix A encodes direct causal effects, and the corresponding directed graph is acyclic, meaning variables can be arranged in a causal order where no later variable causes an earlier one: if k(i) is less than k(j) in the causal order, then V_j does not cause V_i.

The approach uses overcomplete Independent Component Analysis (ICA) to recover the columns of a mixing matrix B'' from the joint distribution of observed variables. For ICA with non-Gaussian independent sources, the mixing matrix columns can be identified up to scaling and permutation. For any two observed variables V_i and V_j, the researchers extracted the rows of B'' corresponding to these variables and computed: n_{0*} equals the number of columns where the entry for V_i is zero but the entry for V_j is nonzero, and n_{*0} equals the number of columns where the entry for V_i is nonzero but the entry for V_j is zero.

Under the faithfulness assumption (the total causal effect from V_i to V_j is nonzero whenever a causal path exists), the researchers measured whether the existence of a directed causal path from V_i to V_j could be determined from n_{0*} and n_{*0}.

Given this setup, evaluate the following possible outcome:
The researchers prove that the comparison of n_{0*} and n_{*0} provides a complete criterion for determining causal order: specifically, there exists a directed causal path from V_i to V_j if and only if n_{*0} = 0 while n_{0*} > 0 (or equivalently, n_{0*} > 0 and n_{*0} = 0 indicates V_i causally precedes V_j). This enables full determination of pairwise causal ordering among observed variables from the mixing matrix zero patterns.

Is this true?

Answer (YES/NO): YES